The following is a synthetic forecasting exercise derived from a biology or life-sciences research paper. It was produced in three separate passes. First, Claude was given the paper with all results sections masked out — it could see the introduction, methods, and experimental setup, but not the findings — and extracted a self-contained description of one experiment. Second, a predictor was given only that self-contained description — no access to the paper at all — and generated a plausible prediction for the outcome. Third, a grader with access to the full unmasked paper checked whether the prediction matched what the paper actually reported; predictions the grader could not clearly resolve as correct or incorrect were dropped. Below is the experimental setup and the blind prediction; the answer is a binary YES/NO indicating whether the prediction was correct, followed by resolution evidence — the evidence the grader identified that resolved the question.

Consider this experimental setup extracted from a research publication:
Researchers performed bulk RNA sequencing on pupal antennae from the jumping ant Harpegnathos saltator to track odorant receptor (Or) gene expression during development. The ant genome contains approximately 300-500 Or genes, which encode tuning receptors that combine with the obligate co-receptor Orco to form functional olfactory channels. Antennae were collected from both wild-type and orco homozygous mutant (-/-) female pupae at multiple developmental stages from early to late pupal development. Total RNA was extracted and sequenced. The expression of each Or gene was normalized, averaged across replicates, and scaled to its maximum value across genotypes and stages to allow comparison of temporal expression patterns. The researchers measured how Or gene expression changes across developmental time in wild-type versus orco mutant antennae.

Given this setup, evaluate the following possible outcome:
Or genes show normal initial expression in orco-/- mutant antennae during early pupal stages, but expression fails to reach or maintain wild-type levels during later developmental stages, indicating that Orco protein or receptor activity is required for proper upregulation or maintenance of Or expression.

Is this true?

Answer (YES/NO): NO